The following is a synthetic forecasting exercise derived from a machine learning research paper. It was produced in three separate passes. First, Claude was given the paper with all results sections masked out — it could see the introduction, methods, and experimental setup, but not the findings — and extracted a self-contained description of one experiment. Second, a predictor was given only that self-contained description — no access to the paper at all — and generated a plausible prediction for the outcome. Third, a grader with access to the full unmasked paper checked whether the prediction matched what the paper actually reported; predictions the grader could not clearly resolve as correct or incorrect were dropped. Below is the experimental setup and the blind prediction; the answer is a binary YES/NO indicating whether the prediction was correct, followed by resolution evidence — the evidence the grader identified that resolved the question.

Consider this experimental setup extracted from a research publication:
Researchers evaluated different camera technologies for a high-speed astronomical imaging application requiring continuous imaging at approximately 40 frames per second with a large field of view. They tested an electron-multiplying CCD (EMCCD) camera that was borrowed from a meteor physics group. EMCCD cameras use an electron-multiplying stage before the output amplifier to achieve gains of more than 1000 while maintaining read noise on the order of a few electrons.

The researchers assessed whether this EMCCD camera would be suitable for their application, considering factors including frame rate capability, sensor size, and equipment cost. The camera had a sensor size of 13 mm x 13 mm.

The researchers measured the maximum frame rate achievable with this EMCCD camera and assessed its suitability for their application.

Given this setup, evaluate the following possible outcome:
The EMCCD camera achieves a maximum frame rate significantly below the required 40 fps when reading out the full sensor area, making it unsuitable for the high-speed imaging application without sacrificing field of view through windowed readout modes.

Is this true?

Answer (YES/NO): YES